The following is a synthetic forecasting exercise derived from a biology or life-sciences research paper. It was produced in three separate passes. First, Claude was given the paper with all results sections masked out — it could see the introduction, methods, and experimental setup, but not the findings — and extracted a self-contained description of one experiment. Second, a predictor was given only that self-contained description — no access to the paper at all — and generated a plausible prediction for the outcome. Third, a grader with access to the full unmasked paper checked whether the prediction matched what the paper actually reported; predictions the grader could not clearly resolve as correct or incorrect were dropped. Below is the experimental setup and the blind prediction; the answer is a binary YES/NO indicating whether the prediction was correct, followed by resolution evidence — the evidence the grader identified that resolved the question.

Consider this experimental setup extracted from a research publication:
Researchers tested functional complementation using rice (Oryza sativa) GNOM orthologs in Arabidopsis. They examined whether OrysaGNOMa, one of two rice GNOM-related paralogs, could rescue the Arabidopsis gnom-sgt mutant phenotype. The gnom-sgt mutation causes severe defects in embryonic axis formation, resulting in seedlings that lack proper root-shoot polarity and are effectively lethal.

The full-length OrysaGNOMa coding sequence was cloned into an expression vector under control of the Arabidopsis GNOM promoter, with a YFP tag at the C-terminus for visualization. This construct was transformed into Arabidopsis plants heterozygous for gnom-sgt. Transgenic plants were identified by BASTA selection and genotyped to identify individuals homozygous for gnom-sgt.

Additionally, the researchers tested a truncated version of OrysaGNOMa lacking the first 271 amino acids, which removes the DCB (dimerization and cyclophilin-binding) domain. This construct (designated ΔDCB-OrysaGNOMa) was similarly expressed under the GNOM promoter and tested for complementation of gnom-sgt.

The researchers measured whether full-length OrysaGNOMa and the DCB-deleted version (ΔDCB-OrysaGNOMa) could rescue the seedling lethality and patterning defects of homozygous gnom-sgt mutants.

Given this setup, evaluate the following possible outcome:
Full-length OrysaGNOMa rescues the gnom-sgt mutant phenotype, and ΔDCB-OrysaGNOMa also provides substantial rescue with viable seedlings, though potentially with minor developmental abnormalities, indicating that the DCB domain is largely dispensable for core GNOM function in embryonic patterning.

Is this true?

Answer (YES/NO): YES